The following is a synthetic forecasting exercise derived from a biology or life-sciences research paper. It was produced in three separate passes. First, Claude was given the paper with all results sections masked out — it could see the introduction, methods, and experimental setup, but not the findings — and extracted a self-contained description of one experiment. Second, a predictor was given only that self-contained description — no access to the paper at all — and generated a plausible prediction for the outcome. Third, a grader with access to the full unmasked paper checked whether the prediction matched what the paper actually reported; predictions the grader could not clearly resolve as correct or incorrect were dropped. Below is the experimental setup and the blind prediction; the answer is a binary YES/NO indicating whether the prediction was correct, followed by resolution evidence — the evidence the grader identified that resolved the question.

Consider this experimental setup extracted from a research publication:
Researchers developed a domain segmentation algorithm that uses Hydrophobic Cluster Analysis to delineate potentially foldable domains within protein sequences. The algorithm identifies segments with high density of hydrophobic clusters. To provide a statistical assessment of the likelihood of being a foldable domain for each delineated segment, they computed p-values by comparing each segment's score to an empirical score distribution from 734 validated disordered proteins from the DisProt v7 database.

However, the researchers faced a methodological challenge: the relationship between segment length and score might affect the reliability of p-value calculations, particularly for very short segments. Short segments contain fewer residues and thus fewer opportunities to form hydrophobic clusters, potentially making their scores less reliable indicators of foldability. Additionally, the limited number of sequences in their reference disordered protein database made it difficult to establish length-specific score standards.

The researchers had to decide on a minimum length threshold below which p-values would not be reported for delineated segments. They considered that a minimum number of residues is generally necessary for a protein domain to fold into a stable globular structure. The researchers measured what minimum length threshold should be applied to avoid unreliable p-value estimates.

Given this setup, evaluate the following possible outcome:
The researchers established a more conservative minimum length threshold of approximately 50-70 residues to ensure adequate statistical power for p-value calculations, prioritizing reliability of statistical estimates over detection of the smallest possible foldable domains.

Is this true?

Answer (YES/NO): NO